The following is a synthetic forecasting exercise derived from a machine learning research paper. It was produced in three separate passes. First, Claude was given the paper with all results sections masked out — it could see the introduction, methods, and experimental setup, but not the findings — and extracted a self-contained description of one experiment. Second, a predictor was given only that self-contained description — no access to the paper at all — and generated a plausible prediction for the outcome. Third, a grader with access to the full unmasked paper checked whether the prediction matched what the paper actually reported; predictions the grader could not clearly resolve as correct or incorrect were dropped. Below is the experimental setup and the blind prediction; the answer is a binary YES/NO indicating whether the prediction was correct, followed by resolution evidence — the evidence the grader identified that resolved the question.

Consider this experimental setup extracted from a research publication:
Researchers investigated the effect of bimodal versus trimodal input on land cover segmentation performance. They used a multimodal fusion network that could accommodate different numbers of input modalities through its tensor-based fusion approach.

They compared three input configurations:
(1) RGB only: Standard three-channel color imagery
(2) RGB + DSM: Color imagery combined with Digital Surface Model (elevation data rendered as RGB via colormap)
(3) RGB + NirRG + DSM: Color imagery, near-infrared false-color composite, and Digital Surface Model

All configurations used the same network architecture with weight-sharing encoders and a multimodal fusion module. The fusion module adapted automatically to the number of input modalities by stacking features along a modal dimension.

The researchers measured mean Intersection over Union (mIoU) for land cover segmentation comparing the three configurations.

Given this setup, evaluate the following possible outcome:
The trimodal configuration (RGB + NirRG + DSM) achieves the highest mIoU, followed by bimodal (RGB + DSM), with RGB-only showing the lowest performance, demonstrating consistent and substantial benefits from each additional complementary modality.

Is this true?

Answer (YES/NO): NO